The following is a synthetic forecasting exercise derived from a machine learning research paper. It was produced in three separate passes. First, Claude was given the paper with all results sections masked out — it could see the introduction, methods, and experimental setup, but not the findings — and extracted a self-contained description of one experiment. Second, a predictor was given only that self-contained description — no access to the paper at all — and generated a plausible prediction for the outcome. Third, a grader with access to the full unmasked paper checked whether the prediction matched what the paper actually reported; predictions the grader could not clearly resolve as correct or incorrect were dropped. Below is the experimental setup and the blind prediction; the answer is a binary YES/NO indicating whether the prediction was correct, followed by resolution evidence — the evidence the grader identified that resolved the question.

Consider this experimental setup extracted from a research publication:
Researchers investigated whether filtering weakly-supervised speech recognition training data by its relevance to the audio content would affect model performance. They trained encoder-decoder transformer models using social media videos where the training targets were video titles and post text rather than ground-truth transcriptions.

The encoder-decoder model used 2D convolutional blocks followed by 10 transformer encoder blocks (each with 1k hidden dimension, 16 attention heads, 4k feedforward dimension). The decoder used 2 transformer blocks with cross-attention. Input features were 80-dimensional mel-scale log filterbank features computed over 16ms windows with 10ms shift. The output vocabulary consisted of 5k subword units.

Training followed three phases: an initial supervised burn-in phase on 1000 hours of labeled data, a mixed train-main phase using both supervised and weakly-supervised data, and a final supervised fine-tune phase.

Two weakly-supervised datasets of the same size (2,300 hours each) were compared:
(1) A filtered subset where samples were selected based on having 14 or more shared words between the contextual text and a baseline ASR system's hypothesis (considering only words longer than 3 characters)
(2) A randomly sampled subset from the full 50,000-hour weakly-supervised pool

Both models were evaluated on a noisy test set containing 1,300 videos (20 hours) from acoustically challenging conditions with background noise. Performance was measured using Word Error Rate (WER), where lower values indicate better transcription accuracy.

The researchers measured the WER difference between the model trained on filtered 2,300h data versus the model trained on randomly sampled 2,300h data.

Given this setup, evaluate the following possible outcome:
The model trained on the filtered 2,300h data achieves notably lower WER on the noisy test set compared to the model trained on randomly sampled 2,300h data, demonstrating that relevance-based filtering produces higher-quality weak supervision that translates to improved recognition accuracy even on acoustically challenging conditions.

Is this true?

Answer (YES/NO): YES